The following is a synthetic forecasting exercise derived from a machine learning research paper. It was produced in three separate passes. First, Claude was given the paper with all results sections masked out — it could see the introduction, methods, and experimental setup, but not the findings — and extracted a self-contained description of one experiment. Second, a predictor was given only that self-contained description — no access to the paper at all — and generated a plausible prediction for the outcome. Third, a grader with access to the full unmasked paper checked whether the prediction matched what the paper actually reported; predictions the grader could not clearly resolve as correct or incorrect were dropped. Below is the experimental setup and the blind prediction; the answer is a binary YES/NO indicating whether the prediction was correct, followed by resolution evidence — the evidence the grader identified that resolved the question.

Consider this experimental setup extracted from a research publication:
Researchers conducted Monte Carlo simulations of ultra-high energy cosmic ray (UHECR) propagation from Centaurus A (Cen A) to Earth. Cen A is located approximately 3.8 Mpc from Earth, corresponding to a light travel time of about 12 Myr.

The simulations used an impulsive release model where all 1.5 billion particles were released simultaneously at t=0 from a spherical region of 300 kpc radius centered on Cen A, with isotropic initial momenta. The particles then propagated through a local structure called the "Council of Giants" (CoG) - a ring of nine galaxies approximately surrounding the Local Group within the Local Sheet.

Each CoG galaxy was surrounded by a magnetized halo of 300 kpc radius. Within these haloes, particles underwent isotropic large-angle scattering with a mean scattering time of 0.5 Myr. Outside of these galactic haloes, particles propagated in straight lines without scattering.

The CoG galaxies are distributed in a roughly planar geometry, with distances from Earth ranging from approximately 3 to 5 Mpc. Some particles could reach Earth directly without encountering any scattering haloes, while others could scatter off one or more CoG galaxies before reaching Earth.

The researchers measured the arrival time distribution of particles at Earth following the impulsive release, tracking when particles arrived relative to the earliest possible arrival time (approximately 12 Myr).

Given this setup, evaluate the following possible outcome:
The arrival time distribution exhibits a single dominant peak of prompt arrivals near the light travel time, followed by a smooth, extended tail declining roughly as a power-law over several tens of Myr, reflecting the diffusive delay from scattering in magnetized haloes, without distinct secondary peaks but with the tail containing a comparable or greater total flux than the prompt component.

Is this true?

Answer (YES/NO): NO